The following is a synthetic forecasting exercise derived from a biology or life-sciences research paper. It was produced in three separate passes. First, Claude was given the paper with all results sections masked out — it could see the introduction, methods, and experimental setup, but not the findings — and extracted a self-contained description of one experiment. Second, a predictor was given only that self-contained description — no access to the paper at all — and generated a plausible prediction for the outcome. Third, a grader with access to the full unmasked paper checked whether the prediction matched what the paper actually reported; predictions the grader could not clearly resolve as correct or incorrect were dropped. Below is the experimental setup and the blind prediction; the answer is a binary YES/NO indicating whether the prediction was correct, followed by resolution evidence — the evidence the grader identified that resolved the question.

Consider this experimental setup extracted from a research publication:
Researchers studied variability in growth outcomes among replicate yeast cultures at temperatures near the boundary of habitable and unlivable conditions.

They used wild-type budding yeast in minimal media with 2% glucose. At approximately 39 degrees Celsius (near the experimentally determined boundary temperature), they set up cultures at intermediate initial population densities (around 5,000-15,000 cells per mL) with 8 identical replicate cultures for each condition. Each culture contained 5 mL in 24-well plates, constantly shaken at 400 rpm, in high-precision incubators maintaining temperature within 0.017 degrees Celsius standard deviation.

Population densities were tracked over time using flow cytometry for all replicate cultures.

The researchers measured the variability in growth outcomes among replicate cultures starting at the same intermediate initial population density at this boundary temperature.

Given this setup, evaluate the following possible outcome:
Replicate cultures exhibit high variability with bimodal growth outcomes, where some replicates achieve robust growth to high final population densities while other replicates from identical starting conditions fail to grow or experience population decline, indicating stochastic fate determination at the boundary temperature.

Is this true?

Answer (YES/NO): YES